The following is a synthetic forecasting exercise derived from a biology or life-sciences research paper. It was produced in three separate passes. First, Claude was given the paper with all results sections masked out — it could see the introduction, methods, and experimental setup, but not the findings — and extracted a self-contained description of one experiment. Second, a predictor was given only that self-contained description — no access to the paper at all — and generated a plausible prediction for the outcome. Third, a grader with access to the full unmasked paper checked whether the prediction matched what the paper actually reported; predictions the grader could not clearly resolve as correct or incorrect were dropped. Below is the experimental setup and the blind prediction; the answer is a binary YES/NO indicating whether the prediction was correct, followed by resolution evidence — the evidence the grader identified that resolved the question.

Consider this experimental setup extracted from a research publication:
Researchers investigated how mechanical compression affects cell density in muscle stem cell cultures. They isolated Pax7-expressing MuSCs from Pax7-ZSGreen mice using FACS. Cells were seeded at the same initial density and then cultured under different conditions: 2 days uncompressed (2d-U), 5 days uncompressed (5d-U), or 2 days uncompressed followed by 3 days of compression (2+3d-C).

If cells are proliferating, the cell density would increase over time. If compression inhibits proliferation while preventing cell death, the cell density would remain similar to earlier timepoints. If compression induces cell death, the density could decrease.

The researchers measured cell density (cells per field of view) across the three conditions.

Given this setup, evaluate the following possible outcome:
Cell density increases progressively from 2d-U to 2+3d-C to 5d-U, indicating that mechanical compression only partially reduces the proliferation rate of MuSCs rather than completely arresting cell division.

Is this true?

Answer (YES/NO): NO